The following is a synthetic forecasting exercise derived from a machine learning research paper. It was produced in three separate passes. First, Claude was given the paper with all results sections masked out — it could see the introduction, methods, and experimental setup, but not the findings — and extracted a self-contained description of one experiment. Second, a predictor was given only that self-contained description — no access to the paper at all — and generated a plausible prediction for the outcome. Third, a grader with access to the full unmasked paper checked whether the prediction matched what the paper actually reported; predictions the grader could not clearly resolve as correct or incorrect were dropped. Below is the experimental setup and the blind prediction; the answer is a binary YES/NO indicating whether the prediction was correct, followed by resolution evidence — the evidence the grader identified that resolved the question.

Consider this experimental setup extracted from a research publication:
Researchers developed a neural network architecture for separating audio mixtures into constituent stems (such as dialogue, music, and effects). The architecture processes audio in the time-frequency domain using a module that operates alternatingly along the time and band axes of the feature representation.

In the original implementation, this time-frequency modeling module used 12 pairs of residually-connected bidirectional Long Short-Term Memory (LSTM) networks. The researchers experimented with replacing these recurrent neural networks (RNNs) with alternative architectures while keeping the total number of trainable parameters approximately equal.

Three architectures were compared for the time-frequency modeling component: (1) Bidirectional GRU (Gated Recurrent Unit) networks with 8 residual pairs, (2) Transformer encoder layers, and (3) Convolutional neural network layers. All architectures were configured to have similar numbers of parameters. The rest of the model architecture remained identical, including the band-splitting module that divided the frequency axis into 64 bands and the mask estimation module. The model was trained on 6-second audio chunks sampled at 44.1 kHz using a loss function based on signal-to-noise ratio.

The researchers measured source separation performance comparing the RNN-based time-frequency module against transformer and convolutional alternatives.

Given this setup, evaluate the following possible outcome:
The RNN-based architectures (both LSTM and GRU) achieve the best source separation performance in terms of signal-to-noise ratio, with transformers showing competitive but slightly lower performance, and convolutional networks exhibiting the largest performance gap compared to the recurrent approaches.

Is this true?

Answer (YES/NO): NO